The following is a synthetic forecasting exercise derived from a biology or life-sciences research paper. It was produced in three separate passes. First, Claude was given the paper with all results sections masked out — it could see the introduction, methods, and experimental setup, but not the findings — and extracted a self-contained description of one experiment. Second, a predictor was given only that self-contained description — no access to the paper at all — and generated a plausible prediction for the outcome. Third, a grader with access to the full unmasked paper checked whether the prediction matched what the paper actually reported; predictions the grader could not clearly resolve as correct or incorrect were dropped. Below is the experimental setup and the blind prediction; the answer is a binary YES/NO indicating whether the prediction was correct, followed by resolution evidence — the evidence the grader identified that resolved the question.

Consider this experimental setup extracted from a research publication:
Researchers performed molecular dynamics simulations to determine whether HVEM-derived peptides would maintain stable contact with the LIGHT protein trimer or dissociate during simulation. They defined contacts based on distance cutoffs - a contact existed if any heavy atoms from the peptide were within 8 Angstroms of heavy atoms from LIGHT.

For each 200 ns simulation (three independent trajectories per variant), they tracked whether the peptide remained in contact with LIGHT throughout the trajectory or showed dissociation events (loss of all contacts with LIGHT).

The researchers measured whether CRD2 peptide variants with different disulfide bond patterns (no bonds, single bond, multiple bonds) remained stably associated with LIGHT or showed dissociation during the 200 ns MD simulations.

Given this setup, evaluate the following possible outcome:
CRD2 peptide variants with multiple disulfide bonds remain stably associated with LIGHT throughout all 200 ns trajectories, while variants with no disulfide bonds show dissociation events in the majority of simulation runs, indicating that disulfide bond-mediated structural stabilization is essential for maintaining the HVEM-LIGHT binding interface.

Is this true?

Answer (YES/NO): NO